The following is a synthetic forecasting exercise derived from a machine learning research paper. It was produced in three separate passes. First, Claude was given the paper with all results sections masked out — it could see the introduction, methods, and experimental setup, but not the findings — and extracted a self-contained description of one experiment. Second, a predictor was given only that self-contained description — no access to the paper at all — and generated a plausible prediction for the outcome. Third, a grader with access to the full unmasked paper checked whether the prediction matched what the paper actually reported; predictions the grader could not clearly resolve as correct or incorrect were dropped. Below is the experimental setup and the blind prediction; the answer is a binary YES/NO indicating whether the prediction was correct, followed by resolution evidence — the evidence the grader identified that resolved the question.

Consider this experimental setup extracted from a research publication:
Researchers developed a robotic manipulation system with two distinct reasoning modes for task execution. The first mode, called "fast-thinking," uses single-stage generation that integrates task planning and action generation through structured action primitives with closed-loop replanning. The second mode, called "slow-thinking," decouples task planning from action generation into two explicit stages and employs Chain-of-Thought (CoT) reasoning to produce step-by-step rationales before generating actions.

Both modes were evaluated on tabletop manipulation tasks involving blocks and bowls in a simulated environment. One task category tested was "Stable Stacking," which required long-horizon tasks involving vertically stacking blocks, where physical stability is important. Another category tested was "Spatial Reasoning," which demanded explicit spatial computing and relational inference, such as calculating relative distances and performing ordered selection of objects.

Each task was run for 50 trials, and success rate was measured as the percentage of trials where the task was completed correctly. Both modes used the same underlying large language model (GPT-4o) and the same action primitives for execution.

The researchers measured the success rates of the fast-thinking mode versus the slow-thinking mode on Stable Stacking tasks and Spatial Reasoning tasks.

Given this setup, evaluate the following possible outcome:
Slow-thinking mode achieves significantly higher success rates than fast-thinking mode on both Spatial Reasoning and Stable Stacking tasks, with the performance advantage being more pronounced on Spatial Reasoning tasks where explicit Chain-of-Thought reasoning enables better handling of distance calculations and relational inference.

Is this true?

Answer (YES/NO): NO